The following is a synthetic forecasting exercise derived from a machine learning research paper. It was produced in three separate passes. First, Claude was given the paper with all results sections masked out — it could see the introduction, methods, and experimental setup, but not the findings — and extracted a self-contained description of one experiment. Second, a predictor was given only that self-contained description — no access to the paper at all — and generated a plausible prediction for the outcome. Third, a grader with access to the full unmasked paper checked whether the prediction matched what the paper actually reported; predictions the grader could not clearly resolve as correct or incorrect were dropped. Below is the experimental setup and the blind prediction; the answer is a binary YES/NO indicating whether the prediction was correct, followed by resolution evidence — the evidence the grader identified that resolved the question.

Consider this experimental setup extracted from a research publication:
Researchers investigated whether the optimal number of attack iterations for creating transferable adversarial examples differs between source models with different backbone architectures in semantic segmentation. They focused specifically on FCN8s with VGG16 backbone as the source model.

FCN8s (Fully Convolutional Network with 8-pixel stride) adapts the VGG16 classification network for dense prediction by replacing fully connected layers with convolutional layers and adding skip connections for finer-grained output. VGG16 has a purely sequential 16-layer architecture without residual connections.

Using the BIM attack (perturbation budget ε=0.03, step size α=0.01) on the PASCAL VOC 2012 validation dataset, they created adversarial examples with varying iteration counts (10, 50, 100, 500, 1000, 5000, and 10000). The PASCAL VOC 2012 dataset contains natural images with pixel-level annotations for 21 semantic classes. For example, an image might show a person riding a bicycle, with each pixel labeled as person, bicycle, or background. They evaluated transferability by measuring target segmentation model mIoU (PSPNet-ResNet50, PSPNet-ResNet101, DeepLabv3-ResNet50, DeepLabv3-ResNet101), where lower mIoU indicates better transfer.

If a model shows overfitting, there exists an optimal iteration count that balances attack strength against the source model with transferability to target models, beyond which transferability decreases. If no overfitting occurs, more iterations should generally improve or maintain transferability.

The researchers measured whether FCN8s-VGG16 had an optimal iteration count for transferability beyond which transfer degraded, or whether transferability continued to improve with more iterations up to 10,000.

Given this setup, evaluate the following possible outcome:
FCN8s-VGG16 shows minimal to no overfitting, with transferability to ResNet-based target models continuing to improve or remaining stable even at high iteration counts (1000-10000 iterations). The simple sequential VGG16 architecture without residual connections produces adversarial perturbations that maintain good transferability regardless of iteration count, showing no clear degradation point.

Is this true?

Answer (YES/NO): YES